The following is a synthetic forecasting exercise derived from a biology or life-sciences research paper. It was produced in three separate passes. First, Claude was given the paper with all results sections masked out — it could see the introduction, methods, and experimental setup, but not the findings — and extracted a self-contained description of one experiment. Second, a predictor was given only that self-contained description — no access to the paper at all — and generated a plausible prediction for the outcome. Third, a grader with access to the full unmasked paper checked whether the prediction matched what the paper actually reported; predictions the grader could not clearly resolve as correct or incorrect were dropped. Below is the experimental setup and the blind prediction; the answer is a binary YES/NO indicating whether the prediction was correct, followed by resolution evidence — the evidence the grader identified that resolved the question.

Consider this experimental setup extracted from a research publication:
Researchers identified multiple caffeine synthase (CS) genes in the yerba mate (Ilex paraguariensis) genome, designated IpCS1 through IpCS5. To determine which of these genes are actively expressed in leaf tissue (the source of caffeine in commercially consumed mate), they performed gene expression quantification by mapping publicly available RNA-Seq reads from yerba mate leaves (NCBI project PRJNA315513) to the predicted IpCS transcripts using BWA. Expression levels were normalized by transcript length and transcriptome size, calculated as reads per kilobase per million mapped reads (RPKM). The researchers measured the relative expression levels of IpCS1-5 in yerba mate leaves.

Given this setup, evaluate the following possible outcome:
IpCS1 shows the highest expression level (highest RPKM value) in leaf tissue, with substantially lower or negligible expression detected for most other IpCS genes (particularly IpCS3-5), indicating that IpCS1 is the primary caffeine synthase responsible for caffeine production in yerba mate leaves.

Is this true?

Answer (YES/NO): NO